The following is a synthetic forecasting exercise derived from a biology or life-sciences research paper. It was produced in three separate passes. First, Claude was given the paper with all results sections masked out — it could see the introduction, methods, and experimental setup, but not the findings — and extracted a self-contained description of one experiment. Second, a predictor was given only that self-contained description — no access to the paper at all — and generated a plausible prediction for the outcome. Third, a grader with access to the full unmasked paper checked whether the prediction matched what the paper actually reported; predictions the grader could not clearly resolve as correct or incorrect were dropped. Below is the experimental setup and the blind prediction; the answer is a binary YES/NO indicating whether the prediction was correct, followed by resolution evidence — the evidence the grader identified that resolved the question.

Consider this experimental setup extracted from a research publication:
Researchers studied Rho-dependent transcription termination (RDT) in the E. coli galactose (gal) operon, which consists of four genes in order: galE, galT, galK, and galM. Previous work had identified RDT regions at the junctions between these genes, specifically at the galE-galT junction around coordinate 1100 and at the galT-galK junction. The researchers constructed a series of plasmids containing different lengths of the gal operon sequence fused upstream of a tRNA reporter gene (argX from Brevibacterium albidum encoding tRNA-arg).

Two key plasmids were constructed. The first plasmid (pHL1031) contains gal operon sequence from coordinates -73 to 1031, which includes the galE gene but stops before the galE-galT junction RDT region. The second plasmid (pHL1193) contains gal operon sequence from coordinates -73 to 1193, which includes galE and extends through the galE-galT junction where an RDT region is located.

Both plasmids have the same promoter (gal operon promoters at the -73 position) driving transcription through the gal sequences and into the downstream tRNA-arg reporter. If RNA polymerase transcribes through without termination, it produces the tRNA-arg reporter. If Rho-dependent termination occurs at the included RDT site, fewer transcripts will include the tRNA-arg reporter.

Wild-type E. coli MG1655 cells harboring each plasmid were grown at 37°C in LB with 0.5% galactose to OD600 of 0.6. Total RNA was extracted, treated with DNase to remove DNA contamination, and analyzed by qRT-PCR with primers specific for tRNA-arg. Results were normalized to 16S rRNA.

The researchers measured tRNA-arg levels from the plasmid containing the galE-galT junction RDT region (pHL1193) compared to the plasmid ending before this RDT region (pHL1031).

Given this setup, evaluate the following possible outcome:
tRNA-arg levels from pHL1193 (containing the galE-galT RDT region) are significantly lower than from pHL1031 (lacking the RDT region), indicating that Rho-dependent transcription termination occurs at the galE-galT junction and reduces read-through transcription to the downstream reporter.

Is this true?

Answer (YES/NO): YES